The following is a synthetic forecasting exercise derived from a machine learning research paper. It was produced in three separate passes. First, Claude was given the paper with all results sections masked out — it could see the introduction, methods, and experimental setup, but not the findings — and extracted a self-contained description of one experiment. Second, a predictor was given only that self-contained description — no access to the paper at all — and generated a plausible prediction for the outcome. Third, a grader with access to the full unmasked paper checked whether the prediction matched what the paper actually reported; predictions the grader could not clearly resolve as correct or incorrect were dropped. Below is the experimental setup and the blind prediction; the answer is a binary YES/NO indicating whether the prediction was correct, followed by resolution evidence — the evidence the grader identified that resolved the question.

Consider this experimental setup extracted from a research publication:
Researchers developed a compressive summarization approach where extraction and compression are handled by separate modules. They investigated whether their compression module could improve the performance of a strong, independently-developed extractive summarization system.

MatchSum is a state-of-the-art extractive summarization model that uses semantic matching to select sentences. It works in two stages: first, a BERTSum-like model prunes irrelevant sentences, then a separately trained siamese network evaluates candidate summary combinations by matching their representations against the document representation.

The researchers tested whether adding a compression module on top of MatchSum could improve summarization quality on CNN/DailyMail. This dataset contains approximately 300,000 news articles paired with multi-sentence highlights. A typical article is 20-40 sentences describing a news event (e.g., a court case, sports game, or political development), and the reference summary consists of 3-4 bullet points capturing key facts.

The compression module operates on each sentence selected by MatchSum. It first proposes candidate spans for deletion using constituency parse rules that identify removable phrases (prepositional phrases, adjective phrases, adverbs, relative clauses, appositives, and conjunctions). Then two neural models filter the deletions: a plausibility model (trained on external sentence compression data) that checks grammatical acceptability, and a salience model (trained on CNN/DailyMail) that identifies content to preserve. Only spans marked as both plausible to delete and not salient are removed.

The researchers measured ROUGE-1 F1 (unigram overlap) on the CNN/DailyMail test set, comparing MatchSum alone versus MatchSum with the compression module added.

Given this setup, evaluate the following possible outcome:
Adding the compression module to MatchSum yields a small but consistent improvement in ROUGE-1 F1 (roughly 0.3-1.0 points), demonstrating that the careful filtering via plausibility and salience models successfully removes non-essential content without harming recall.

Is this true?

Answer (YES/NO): NO